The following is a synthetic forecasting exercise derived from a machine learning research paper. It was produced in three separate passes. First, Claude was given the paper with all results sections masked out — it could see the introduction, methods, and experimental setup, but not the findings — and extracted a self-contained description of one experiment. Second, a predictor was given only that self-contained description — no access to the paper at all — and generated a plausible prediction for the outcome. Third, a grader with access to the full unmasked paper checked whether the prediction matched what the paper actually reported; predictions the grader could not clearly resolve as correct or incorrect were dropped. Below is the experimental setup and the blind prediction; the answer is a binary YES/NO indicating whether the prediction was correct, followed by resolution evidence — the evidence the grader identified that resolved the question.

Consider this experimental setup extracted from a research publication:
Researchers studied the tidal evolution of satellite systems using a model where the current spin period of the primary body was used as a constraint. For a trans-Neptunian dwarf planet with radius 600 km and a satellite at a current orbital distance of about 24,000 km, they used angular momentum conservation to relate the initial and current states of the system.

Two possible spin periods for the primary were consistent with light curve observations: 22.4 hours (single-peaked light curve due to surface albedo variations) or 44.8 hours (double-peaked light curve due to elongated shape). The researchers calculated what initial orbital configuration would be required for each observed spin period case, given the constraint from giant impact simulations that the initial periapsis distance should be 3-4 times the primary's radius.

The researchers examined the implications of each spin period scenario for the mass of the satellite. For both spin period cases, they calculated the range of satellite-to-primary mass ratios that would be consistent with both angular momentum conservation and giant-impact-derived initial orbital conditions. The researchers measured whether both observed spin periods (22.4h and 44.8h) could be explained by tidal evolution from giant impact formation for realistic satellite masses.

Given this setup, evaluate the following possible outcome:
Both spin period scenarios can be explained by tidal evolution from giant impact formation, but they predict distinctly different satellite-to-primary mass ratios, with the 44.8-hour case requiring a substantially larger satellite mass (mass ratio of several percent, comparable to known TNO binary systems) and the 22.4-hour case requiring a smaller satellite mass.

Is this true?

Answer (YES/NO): NO